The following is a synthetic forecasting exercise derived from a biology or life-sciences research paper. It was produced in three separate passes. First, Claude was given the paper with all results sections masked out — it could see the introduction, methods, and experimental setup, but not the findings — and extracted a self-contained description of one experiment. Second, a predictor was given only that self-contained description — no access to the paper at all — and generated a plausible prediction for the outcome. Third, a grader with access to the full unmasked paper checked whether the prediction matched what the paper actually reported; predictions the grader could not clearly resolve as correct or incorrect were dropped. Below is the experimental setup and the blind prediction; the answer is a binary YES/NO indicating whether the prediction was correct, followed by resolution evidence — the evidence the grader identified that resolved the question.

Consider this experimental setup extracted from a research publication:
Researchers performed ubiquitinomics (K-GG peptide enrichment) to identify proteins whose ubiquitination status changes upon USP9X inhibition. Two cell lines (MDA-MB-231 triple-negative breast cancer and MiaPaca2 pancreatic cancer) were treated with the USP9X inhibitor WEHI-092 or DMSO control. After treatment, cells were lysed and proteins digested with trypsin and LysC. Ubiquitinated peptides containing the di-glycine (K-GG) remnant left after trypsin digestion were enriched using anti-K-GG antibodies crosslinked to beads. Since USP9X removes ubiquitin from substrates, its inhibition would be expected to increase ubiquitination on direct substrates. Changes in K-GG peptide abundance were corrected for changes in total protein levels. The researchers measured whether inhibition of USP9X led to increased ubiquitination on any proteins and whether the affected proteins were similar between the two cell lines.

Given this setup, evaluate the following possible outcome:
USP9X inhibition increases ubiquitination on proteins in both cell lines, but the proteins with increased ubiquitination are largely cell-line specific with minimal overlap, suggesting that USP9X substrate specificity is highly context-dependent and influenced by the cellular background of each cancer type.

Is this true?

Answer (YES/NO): YES